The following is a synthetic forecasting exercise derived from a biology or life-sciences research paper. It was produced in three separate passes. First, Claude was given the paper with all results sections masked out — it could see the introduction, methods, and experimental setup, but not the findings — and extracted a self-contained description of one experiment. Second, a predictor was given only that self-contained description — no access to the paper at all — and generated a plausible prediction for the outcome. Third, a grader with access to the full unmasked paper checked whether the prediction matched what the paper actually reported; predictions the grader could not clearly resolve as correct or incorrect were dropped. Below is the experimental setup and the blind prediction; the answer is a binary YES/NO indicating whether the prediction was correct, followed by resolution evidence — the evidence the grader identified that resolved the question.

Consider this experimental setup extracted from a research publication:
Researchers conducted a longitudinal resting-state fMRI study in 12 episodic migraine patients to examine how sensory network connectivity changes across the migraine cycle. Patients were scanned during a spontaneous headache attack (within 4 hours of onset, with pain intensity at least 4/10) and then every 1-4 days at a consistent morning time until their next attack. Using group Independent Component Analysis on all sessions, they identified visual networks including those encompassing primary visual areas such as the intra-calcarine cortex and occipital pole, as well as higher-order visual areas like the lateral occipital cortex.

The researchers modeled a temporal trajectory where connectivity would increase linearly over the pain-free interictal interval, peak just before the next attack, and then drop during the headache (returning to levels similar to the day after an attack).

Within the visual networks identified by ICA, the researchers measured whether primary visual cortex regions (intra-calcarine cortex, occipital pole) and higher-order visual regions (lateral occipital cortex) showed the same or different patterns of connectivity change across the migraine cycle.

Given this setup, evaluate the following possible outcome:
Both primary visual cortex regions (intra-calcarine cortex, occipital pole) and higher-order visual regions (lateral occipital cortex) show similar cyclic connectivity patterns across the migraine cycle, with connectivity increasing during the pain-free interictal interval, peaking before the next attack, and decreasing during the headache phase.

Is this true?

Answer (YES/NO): NO